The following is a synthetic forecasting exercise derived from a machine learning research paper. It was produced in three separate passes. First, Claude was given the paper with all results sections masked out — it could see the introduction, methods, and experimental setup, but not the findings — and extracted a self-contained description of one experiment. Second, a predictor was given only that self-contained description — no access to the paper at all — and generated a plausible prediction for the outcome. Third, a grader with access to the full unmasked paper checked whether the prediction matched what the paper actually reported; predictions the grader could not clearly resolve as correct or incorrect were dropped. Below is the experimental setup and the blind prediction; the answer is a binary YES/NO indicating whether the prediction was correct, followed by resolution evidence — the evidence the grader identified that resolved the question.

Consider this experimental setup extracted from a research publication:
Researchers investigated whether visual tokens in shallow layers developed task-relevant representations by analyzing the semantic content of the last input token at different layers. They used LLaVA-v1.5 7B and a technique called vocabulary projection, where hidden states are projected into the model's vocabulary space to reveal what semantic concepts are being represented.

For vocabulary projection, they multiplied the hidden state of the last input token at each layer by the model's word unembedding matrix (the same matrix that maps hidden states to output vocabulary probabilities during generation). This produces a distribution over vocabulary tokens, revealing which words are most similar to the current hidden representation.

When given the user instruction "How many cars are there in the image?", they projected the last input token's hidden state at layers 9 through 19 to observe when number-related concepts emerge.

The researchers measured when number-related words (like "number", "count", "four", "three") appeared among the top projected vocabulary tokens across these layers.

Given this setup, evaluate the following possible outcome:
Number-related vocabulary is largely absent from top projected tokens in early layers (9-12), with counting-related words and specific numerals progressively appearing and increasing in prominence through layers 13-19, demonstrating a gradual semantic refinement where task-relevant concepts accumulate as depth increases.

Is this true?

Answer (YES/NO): NO